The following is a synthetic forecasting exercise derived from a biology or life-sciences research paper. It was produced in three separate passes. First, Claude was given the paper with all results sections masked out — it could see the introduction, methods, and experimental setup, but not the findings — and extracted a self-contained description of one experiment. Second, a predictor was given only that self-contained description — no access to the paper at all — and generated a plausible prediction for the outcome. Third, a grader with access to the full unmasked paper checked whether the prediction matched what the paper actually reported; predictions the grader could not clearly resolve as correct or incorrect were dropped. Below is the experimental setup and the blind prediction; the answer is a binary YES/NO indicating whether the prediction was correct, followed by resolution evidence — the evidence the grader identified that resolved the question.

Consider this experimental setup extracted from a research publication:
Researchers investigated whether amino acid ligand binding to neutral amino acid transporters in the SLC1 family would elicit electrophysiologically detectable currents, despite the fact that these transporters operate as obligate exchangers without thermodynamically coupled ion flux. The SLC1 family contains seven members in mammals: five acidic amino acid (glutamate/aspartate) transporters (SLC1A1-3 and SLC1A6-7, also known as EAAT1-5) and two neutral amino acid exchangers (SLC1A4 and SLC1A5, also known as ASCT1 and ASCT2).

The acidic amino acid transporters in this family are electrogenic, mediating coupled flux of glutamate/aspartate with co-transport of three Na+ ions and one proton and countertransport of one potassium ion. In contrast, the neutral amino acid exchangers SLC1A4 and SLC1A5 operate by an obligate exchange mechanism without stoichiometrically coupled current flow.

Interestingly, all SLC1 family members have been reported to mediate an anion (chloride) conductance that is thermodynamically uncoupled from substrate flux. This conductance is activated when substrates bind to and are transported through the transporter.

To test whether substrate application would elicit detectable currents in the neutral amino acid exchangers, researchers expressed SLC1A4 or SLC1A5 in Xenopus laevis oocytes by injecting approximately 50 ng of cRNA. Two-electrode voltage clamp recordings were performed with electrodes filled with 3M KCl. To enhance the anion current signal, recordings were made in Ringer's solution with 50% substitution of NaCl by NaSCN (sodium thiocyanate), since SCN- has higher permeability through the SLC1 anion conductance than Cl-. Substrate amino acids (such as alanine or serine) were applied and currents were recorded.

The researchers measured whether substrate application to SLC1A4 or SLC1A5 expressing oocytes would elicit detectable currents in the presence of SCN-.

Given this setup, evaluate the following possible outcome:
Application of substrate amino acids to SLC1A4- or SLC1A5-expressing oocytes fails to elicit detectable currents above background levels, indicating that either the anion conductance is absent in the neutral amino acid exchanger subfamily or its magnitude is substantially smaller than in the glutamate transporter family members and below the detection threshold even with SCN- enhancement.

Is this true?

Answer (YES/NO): NO